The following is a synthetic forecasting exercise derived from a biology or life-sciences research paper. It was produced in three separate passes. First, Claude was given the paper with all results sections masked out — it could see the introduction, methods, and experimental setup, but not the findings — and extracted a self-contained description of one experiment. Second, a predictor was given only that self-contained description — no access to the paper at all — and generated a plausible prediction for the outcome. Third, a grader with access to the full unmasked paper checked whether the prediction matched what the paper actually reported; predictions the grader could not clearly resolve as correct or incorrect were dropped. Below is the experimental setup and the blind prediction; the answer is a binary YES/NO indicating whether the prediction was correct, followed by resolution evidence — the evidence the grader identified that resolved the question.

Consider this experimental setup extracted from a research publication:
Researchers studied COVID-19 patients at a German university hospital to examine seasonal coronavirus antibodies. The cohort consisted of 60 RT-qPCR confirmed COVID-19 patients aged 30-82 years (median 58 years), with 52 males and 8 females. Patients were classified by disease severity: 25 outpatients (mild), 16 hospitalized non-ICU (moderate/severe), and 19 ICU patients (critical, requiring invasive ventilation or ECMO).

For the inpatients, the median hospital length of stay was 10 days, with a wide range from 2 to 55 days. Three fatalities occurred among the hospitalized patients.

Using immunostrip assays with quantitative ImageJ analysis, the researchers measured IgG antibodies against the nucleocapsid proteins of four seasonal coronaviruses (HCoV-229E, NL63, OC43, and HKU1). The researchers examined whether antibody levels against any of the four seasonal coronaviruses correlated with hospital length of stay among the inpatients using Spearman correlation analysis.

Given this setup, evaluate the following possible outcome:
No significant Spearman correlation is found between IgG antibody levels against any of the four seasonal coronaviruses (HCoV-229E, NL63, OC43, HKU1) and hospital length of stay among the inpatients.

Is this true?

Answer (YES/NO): YES